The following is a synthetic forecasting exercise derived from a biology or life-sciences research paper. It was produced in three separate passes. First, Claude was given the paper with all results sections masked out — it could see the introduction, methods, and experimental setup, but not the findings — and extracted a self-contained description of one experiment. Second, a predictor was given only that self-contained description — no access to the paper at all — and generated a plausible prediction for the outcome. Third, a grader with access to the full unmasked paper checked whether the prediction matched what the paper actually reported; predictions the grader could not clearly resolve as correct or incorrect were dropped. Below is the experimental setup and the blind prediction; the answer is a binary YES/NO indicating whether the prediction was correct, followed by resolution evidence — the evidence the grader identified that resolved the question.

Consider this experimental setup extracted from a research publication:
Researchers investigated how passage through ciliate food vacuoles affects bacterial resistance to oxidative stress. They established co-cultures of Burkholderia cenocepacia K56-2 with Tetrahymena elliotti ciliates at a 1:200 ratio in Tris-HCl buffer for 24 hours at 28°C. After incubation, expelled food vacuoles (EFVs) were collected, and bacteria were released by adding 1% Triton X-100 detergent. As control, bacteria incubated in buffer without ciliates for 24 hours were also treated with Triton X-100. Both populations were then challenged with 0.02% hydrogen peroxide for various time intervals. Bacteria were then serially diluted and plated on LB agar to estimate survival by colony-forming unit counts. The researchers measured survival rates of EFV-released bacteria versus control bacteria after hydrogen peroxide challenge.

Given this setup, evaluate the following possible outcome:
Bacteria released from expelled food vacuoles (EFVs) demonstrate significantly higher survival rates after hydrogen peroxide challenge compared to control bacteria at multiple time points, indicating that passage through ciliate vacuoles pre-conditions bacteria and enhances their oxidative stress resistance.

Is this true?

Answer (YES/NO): YES